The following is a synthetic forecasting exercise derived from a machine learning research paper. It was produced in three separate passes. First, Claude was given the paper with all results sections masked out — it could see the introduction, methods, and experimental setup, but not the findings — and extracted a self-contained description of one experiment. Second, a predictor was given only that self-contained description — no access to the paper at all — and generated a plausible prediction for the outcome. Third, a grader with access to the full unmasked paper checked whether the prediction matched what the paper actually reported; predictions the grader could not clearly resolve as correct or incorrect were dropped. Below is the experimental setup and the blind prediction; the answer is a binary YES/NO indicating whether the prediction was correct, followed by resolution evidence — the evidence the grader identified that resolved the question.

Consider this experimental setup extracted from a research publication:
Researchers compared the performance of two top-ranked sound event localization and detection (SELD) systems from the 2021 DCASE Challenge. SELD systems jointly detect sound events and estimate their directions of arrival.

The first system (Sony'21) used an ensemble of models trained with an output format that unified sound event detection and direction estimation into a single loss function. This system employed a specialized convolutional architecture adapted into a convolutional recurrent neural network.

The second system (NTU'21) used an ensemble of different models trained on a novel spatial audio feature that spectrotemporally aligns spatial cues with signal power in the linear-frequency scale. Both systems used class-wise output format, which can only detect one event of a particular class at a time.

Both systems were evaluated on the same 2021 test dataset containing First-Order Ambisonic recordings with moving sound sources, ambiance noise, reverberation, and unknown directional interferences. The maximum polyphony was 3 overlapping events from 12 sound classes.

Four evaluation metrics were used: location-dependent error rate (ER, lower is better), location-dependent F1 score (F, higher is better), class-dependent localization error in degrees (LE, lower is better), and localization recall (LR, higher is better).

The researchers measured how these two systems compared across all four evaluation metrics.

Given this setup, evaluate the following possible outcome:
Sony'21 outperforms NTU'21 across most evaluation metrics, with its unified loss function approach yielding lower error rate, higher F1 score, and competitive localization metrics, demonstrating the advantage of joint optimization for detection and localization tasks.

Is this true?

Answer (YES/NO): NO